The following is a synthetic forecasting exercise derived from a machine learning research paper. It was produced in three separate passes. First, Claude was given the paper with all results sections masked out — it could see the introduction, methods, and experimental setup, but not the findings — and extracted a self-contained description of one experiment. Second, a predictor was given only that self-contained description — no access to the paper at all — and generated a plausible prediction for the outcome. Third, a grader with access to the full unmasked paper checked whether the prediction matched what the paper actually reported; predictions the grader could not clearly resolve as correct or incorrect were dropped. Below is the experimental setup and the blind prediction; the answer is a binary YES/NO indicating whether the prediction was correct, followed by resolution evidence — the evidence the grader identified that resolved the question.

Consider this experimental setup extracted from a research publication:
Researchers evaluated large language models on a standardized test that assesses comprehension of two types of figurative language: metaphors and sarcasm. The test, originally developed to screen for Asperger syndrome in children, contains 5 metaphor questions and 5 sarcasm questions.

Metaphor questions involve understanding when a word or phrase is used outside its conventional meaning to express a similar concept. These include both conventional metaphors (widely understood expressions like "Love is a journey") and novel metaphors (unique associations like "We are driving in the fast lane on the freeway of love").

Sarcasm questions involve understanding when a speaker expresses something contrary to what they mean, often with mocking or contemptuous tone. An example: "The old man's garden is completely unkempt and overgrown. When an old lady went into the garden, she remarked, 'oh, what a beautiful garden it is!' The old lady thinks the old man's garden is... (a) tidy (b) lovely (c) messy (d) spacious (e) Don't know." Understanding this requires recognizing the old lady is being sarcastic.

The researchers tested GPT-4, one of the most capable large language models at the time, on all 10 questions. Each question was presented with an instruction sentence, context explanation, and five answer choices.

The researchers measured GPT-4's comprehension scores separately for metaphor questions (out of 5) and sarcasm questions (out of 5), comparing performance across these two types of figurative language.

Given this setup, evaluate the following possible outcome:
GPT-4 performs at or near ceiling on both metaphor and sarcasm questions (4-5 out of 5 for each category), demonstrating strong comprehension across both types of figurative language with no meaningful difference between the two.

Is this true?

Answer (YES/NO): NO